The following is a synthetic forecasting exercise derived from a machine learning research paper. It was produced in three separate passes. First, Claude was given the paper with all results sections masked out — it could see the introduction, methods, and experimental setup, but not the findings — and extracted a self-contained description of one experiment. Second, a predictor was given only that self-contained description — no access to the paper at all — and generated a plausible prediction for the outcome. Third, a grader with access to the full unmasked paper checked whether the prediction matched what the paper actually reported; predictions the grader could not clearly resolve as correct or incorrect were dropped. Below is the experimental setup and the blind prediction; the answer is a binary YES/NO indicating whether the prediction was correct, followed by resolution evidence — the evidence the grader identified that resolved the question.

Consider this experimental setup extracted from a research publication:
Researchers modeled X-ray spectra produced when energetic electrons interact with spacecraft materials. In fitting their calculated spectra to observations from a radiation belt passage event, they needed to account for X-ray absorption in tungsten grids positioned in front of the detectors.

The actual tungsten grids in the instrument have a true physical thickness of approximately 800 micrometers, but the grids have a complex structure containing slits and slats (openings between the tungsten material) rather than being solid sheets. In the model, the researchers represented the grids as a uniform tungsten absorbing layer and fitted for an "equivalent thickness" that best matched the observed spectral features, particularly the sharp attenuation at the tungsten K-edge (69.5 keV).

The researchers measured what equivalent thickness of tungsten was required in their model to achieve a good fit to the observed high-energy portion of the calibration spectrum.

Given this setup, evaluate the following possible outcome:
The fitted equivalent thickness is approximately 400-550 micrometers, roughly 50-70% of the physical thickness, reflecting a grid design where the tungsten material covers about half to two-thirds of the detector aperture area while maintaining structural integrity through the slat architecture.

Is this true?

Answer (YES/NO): NO